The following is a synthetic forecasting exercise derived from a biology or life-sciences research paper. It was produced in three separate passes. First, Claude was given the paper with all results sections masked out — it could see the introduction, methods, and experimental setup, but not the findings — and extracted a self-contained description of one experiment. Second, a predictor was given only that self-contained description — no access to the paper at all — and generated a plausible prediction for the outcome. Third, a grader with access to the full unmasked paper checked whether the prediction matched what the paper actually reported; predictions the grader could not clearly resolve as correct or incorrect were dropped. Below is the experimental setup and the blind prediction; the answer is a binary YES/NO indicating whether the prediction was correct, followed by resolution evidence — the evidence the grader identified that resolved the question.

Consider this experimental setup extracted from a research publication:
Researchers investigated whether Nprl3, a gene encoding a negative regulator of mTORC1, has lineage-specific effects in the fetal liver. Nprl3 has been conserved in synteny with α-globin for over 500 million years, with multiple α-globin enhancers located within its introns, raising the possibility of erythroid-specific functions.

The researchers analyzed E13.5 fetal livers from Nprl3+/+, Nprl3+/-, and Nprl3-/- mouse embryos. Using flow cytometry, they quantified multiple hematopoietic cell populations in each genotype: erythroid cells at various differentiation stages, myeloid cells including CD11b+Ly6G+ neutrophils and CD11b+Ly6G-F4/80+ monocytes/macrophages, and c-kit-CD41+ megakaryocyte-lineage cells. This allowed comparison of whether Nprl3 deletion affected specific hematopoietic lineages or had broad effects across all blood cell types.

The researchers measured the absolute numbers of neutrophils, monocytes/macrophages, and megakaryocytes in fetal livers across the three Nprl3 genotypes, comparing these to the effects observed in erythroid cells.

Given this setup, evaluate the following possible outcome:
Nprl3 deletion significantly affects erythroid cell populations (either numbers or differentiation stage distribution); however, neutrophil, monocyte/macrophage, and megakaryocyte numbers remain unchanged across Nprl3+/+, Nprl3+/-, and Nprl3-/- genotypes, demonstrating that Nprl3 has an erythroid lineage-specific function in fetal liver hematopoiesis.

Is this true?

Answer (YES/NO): YES